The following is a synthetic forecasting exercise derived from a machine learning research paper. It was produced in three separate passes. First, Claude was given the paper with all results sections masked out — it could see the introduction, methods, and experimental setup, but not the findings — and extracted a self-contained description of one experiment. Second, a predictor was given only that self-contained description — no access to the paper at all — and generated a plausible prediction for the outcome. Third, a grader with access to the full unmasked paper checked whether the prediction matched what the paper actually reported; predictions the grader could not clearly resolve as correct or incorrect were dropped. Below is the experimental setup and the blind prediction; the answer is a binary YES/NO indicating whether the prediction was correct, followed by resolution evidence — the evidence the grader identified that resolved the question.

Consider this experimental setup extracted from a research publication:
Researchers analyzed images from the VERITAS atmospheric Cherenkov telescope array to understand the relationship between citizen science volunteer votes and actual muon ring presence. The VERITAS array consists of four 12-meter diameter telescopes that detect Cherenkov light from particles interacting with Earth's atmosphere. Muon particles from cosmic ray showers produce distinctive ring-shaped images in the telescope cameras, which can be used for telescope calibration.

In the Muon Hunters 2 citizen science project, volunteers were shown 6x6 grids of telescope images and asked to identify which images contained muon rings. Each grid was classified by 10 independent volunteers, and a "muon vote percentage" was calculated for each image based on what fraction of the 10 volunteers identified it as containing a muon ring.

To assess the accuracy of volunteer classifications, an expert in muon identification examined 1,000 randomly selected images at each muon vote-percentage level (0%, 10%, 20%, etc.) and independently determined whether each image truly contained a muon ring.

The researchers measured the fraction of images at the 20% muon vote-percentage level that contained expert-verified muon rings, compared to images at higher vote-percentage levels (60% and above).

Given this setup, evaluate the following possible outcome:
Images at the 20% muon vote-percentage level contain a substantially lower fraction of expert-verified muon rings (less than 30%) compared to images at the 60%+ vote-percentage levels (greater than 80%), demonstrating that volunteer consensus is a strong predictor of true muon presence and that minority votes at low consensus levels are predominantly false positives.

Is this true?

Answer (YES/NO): NO